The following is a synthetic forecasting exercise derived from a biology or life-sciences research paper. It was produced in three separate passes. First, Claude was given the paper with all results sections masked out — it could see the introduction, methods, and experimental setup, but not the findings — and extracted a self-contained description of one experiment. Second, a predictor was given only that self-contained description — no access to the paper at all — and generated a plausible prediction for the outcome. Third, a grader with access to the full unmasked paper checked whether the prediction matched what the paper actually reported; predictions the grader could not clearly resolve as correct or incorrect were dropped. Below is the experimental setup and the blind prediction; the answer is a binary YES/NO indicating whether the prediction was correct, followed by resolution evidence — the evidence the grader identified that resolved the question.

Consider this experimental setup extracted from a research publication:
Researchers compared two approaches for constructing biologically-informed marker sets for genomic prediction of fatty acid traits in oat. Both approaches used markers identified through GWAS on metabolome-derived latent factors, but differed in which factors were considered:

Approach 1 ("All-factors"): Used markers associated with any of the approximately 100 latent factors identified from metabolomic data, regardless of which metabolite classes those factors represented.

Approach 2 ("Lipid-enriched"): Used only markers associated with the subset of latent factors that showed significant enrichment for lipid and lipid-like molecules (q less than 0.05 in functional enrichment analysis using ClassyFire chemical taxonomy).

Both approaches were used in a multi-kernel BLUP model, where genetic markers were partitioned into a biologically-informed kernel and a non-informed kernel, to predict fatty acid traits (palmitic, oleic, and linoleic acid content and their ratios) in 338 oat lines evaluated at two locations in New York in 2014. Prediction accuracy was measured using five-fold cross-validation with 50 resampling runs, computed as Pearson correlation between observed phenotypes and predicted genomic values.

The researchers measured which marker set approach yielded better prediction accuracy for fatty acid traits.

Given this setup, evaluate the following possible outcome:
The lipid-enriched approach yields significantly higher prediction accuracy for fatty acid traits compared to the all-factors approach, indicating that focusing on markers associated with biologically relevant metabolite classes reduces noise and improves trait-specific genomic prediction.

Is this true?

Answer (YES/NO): YES